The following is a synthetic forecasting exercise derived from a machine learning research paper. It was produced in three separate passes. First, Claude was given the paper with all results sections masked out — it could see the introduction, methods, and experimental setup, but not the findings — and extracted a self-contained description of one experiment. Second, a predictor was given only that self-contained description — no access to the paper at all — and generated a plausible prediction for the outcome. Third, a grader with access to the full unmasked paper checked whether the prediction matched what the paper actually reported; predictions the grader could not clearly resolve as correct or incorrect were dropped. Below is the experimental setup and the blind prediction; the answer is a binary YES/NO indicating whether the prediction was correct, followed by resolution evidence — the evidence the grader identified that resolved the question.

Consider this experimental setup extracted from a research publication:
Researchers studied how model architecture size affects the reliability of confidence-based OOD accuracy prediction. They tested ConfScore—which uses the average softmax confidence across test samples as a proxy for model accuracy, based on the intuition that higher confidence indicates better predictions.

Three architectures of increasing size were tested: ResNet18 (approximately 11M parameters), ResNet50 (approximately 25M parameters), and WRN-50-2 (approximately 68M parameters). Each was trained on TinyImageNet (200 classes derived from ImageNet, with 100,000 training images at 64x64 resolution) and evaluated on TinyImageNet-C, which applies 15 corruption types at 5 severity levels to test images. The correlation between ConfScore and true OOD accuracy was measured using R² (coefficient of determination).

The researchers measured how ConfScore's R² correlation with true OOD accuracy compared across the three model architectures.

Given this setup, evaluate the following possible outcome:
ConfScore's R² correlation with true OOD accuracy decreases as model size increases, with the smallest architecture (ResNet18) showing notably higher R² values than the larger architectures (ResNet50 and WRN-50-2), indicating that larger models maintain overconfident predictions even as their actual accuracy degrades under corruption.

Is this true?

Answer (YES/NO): NO